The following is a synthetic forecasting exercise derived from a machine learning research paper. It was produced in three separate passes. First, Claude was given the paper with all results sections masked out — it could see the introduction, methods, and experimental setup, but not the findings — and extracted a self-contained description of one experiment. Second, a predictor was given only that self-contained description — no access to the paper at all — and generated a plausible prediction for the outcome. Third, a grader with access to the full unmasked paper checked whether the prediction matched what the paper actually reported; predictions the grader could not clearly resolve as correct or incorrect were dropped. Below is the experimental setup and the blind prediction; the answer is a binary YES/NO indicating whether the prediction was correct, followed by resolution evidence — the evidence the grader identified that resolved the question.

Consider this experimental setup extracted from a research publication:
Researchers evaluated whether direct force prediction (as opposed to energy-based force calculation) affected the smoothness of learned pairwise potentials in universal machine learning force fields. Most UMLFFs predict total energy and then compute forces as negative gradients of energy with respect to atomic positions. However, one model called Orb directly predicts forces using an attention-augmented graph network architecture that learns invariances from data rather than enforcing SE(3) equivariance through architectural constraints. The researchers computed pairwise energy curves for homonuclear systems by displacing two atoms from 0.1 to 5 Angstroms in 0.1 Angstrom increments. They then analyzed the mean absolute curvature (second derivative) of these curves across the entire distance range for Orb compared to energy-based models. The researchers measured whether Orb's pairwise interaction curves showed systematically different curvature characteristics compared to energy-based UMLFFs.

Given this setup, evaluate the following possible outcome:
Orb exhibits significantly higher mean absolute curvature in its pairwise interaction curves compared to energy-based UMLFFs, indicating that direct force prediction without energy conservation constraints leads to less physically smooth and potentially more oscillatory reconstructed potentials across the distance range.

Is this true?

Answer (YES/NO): NO